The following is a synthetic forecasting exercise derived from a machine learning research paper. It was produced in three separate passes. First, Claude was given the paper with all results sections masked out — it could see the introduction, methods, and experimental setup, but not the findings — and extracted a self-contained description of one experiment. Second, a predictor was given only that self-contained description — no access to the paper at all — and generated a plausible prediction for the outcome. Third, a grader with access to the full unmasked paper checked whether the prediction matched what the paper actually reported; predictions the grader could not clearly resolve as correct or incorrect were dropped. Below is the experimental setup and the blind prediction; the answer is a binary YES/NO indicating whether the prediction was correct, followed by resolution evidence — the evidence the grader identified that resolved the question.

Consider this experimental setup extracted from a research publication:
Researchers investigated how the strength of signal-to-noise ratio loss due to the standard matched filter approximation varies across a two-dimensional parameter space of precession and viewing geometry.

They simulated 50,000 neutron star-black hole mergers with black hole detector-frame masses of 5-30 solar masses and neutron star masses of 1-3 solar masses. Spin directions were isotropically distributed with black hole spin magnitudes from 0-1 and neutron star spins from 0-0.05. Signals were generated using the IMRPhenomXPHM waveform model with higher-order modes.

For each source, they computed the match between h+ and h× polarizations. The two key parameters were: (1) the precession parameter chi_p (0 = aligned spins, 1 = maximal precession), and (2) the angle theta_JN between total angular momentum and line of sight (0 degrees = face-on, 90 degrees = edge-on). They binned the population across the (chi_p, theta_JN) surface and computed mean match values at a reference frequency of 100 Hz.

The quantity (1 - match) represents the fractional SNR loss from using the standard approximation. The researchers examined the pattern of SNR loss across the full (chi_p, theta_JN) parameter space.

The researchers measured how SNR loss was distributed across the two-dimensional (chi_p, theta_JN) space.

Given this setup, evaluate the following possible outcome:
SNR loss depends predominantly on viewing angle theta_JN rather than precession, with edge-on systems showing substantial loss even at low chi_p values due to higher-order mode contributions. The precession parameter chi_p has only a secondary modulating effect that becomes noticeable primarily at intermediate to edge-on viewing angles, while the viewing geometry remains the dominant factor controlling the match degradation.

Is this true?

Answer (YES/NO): NO